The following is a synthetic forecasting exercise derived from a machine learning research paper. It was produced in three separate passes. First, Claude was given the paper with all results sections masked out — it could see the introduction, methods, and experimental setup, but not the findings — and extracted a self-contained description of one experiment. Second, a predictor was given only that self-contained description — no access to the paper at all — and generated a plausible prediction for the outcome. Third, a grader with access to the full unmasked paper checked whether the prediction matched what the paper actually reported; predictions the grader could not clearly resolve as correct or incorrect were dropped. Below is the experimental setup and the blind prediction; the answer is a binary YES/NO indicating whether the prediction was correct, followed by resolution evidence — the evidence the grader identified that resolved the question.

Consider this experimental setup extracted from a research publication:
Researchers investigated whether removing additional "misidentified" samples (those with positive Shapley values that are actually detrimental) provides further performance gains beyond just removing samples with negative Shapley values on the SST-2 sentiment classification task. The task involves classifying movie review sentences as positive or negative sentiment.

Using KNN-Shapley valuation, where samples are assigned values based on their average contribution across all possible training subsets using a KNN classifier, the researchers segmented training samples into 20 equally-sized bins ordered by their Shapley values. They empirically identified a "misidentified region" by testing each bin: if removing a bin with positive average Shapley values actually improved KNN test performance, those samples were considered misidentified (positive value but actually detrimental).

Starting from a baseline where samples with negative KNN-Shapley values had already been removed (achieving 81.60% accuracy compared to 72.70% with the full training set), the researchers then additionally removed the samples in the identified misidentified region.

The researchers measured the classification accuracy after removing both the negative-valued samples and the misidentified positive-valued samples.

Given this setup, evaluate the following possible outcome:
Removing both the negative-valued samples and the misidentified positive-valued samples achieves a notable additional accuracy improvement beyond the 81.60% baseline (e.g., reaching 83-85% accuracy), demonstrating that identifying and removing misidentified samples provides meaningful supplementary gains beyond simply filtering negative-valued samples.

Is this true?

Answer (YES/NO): YES